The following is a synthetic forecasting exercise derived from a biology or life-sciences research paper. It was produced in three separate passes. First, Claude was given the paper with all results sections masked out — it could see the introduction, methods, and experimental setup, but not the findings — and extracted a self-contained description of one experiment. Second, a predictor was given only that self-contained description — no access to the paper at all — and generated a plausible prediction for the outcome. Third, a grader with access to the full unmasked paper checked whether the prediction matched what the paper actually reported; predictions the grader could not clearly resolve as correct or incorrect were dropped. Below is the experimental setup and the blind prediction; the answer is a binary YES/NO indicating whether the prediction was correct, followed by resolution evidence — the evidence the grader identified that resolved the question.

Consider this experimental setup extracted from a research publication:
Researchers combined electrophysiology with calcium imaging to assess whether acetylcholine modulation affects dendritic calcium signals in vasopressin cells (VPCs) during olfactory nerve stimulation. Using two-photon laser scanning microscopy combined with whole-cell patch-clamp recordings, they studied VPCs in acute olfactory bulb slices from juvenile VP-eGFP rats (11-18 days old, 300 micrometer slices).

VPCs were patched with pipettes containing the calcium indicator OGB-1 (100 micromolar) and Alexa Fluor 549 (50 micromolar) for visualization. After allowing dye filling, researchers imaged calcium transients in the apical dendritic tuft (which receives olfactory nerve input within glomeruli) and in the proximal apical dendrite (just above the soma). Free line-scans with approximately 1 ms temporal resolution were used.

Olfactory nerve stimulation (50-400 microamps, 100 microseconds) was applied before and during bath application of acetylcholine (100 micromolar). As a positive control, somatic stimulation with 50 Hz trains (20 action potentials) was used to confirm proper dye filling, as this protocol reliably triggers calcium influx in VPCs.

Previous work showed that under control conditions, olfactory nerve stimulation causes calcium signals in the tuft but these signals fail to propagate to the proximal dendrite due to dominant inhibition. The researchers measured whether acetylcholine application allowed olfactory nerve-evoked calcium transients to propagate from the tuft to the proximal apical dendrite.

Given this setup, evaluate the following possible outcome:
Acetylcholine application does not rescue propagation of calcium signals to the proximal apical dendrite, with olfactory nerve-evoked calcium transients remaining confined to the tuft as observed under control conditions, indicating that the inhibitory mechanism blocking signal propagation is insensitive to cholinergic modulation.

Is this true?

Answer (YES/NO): NO